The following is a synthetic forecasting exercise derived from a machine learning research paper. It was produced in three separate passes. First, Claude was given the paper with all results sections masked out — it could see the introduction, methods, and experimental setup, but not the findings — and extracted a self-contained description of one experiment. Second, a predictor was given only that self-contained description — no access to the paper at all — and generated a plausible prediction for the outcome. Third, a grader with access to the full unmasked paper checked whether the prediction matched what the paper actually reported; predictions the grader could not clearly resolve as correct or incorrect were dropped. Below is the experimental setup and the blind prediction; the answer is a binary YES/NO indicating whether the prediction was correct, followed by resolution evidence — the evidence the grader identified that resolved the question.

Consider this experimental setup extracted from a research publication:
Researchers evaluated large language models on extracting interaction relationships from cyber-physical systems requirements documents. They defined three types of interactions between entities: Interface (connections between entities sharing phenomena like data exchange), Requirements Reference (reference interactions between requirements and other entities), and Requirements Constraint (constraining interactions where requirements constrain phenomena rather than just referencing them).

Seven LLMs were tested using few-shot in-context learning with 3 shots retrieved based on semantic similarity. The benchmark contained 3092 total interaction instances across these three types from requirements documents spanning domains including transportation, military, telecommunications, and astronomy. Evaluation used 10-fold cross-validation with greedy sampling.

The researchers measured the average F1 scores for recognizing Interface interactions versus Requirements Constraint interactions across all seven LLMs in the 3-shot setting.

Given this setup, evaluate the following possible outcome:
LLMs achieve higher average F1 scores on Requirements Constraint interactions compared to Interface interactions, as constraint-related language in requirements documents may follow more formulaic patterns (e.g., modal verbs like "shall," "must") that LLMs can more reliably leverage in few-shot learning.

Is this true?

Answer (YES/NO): NO